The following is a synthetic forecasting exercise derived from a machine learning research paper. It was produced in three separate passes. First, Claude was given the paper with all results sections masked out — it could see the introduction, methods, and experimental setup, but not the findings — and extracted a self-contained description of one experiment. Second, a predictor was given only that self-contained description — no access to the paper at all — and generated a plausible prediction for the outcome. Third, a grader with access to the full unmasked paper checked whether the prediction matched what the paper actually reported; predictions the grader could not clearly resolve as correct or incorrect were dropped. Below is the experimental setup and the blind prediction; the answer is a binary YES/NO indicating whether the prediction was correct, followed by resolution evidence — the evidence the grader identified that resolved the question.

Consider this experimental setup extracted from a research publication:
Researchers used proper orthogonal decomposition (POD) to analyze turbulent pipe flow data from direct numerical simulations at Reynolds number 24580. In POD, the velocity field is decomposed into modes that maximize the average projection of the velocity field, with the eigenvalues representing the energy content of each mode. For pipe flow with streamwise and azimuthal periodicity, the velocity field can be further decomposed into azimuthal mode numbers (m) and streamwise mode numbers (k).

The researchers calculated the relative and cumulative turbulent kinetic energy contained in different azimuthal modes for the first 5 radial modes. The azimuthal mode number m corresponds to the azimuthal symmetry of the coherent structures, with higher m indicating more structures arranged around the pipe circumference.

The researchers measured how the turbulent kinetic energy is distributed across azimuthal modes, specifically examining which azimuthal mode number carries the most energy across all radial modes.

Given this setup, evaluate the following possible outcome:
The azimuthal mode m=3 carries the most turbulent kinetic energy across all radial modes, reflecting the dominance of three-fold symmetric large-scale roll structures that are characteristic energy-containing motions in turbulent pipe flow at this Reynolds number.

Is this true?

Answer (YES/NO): YES